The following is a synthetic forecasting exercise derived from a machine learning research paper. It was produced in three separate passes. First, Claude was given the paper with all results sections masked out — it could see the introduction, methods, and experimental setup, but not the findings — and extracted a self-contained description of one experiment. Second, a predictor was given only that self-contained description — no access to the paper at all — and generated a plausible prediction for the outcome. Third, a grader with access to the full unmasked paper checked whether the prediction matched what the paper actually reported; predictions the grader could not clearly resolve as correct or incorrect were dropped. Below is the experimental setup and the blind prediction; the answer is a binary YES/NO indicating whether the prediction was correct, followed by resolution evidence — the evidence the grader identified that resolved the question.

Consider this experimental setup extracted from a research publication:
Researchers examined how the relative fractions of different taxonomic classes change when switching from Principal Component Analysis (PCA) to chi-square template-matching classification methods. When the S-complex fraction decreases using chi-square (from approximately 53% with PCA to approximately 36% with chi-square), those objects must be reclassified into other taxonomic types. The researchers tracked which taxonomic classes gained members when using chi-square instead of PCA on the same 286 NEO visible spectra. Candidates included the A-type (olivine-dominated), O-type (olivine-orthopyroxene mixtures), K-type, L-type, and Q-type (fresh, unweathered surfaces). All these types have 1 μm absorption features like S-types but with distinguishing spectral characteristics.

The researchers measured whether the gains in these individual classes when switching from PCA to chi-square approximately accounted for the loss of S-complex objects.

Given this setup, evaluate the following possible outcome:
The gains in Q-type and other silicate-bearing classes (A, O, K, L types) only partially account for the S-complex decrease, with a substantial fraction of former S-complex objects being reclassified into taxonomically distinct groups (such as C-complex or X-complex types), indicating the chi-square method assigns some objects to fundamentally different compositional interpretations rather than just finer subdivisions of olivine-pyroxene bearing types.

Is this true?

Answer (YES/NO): NO